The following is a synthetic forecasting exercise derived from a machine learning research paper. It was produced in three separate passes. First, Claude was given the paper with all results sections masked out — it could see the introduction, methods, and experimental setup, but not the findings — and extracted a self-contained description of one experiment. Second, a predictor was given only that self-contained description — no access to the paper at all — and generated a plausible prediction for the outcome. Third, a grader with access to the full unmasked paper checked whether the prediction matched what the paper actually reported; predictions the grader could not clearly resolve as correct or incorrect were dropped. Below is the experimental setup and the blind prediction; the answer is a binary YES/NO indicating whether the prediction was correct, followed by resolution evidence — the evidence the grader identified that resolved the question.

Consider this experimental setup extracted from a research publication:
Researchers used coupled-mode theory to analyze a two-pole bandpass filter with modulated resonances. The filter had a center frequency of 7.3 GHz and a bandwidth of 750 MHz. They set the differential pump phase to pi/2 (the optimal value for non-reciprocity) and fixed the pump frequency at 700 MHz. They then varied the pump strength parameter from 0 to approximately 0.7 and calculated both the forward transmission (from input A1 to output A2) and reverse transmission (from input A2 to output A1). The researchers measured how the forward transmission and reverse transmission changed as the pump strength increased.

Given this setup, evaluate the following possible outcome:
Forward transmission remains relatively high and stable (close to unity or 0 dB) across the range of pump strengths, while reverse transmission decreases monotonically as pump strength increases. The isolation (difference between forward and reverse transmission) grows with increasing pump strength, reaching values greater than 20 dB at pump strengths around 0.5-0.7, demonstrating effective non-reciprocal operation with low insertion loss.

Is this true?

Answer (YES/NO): NO